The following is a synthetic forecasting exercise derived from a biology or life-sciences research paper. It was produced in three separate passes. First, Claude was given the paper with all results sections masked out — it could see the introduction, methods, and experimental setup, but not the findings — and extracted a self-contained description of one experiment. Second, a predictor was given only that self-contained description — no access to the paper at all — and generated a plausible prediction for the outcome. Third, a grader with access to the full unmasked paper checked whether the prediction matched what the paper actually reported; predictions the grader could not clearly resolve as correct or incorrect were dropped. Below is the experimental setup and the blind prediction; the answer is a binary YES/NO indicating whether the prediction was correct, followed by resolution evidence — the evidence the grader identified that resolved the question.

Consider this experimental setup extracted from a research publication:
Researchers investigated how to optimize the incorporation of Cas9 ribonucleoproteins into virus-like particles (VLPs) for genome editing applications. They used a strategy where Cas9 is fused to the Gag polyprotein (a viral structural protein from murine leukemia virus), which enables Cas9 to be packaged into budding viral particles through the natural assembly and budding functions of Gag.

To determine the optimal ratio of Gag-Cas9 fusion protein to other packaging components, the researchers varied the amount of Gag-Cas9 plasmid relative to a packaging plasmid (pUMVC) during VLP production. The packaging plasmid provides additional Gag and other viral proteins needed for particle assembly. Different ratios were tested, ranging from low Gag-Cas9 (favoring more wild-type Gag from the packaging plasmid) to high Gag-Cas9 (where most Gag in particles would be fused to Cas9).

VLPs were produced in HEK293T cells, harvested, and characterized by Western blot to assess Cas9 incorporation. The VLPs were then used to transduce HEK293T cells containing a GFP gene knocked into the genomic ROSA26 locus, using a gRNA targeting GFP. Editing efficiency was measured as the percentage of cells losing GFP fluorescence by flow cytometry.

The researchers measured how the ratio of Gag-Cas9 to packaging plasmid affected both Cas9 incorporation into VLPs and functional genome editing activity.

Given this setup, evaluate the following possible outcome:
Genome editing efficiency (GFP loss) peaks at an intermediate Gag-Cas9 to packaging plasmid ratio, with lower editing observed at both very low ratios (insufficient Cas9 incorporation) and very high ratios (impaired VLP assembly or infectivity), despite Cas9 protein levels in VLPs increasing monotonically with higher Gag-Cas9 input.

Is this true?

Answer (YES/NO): NO